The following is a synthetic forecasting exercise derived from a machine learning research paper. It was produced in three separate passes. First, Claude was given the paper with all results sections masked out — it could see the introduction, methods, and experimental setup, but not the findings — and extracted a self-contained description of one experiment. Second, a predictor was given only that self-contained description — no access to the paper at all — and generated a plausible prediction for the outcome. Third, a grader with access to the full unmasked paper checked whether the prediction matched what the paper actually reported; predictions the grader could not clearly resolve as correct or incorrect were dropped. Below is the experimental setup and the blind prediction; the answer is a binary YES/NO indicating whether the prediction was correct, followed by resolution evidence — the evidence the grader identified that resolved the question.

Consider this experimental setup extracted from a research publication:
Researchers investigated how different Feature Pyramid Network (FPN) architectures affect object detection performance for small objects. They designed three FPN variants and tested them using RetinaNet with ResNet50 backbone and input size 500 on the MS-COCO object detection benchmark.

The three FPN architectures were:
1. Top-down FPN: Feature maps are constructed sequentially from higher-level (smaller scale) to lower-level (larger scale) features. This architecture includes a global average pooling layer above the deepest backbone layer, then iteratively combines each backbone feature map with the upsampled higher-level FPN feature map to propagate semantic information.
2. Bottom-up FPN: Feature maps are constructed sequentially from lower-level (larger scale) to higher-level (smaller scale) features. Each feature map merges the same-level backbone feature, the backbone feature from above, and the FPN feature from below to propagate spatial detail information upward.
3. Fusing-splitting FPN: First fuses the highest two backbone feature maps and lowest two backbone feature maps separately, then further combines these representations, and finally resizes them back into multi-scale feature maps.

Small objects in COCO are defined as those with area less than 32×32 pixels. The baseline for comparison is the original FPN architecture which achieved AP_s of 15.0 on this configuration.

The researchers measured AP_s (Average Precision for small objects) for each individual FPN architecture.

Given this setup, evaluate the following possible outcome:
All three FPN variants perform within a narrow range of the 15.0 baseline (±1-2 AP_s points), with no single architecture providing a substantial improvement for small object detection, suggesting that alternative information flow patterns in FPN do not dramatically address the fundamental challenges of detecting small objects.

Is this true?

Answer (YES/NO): YES